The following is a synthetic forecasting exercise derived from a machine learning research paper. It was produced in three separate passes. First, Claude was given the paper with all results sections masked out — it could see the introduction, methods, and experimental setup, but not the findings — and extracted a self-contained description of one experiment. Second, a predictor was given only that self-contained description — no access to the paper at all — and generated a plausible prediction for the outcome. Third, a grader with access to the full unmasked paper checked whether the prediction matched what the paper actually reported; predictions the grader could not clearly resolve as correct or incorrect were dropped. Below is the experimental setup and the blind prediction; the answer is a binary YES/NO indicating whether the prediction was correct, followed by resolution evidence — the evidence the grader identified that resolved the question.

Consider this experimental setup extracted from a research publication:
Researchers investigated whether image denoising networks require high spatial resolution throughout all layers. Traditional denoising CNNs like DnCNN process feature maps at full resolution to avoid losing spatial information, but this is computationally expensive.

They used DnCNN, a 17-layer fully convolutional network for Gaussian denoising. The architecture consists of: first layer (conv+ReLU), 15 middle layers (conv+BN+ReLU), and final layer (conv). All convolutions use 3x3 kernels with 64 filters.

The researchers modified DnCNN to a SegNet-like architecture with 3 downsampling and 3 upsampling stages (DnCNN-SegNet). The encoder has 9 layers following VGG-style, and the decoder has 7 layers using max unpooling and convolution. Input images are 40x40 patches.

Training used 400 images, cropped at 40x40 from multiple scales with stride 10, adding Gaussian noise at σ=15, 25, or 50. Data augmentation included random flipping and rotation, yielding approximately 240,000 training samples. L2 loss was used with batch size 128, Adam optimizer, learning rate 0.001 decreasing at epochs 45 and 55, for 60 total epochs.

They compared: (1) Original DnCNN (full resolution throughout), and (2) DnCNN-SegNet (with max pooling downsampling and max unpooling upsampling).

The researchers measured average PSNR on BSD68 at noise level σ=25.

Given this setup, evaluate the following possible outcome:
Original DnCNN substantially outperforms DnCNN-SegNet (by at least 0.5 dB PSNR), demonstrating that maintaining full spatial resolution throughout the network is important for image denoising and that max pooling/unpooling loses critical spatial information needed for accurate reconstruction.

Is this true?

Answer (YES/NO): YES